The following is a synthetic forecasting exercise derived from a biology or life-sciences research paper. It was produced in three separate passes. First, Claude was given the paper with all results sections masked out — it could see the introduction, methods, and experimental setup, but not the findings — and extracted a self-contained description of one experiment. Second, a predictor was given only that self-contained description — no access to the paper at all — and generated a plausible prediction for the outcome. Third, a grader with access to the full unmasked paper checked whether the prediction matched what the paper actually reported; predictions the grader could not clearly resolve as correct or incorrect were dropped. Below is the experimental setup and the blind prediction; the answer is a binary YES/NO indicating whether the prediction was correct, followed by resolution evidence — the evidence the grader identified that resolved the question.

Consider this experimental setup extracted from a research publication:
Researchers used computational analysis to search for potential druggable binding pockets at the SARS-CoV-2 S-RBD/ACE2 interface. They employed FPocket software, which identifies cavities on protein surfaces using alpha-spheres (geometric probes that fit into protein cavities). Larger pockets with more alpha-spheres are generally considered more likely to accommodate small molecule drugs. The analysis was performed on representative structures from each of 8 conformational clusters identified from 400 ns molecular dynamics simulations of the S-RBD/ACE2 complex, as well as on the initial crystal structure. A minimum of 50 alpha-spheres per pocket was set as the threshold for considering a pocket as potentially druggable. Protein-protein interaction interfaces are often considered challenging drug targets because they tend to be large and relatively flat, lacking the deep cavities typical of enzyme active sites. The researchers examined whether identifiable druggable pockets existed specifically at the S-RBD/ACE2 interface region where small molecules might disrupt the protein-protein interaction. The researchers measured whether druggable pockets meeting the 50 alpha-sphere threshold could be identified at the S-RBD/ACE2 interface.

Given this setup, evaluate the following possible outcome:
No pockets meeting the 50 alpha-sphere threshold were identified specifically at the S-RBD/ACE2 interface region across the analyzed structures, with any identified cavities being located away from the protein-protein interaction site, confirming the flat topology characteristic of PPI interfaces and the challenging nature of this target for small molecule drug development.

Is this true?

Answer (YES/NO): NO